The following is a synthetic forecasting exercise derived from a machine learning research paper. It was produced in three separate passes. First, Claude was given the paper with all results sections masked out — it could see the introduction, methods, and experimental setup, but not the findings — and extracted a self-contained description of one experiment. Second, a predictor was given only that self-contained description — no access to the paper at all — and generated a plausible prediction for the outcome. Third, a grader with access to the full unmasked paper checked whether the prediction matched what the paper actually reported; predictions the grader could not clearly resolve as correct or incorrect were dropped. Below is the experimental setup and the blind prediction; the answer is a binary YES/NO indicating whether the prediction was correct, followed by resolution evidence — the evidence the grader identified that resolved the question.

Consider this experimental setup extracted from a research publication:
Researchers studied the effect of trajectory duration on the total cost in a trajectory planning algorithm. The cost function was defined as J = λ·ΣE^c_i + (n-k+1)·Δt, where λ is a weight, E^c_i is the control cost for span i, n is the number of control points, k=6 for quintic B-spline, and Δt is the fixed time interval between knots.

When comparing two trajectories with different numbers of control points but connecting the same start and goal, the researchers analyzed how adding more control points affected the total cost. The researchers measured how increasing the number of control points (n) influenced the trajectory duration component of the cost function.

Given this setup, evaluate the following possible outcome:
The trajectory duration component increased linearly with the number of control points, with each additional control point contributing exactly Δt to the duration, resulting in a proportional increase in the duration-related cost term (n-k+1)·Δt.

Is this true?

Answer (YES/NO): YES